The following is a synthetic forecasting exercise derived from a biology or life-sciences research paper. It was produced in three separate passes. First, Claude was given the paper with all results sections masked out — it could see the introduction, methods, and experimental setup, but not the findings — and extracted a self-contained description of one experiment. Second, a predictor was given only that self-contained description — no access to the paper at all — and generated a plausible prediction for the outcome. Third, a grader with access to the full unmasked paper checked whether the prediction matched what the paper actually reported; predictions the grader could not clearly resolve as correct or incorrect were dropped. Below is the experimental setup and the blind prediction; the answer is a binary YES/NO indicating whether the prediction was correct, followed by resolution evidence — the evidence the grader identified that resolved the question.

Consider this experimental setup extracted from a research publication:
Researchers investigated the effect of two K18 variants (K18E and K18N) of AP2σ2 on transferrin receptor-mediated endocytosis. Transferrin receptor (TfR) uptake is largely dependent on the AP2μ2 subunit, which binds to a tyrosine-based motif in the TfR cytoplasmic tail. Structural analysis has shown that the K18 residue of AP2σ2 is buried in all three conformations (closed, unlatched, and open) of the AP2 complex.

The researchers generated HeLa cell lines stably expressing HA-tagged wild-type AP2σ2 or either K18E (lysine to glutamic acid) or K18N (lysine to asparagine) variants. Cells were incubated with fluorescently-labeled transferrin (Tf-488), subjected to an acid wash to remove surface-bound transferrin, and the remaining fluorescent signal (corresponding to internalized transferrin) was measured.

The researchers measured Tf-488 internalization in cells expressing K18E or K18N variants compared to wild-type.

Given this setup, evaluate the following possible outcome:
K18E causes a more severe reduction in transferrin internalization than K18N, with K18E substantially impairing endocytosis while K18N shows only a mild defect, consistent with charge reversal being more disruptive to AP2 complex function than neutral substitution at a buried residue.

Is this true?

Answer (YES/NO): NO